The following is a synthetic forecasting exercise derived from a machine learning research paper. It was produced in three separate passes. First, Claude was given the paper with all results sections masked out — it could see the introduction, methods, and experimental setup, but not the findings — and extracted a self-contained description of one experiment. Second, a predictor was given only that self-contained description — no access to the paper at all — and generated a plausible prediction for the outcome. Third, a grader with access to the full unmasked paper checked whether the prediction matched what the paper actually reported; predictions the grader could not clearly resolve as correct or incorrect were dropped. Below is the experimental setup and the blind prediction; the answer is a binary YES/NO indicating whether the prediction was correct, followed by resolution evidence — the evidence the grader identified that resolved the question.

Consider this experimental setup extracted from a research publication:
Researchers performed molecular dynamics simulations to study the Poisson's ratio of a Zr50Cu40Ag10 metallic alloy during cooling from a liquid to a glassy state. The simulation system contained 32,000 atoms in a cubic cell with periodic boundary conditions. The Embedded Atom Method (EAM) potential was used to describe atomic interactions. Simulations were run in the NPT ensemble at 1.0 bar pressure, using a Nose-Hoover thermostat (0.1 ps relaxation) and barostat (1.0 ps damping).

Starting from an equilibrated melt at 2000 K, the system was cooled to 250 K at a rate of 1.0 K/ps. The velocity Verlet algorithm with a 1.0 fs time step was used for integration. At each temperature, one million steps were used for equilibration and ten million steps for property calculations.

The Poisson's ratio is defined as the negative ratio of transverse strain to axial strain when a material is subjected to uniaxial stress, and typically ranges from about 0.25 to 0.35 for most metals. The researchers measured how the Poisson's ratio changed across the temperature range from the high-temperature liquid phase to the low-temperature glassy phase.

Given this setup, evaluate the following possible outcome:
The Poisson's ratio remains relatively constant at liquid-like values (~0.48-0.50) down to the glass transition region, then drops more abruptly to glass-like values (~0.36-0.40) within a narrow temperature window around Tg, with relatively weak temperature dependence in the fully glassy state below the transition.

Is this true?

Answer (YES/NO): NO